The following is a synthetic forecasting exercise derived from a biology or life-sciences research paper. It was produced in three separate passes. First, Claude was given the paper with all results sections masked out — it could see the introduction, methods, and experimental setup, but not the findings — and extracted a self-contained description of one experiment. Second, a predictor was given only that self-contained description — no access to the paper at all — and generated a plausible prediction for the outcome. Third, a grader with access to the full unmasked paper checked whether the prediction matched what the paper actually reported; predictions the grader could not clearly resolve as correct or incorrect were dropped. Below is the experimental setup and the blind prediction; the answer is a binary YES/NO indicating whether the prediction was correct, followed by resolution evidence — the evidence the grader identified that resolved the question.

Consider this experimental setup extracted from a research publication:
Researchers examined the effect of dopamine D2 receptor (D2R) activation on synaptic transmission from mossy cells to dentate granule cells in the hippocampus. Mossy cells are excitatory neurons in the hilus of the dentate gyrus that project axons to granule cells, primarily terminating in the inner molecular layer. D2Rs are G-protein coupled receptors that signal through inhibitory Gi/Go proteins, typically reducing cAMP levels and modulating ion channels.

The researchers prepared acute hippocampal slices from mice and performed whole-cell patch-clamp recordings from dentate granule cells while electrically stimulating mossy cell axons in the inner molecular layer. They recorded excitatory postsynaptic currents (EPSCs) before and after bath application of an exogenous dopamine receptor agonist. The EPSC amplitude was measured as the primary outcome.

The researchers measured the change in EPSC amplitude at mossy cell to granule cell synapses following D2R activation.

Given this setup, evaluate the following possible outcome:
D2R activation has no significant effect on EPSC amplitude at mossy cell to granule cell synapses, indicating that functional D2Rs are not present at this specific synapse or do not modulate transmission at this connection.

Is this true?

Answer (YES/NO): NO